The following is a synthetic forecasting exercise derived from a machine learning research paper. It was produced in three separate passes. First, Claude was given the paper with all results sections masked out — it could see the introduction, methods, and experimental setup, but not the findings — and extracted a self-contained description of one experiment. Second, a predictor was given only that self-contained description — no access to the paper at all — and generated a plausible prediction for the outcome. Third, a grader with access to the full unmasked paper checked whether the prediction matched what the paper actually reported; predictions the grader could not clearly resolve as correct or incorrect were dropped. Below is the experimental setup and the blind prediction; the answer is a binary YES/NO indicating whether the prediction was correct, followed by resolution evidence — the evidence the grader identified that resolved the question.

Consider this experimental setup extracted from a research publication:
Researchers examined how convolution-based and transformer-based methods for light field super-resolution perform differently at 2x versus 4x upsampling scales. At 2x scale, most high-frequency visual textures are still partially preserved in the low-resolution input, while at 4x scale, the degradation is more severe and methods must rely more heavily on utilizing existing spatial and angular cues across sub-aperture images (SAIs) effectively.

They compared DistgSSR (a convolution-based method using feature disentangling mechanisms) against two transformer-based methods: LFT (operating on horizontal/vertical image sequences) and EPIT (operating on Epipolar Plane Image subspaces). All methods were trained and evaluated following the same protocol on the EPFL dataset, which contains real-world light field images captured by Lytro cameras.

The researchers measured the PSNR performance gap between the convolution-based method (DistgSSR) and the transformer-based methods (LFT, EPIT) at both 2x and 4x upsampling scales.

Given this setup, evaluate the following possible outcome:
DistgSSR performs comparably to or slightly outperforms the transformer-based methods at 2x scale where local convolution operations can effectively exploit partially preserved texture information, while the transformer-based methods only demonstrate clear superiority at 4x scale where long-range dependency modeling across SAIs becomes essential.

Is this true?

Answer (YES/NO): YES